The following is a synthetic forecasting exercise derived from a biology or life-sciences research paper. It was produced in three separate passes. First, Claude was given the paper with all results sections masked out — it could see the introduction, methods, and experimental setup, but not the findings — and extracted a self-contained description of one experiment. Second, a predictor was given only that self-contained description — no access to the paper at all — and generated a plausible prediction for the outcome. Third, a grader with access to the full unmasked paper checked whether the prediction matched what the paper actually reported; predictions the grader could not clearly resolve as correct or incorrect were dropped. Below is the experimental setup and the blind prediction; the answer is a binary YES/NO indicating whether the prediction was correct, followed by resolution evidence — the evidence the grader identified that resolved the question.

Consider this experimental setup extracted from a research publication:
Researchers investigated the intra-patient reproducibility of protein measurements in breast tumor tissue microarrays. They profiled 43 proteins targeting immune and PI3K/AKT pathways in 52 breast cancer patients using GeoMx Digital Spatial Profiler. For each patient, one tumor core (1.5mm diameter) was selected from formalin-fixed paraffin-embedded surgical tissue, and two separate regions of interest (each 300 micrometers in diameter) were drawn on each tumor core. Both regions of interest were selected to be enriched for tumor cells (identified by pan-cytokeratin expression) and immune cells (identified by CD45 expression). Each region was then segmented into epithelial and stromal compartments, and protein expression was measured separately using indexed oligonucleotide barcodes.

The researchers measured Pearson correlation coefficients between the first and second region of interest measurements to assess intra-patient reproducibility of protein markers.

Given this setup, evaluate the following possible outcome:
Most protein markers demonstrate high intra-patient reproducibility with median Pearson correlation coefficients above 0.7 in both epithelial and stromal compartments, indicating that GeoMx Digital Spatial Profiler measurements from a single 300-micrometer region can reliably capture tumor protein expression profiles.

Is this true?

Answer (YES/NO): NO